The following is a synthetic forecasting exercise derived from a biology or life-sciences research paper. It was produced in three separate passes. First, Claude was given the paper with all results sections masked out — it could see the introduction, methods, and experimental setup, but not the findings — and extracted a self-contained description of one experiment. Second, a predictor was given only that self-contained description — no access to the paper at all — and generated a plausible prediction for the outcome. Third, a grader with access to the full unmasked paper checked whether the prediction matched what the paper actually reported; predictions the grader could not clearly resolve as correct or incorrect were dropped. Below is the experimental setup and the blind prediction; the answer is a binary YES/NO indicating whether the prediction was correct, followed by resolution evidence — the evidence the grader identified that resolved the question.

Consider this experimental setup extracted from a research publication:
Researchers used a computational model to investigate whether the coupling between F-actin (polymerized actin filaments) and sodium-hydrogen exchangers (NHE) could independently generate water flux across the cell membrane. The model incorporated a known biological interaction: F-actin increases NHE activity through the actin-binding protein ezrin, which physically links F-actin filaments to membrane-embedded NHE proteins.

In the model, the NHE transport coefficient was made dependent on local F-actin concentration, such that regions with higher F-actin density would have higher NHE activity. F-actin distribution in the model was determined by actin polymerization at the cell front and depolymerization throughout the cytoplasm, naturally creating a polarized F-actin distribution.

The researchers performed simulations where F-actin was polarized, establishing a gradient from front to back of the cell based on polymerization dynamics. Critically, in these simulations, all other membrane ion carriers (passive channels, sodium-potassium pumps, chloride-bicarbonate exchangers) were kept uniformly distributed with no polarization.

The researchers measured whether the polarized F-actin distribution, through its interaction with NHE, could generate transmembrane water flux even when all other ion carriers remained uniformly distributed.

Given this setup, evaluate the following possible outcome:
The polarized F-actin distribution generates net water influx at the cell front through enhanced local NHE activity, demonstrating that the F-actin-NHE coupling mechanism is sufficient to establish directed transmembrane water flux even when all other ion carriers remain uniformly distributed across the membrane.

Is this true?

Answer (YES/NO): YES